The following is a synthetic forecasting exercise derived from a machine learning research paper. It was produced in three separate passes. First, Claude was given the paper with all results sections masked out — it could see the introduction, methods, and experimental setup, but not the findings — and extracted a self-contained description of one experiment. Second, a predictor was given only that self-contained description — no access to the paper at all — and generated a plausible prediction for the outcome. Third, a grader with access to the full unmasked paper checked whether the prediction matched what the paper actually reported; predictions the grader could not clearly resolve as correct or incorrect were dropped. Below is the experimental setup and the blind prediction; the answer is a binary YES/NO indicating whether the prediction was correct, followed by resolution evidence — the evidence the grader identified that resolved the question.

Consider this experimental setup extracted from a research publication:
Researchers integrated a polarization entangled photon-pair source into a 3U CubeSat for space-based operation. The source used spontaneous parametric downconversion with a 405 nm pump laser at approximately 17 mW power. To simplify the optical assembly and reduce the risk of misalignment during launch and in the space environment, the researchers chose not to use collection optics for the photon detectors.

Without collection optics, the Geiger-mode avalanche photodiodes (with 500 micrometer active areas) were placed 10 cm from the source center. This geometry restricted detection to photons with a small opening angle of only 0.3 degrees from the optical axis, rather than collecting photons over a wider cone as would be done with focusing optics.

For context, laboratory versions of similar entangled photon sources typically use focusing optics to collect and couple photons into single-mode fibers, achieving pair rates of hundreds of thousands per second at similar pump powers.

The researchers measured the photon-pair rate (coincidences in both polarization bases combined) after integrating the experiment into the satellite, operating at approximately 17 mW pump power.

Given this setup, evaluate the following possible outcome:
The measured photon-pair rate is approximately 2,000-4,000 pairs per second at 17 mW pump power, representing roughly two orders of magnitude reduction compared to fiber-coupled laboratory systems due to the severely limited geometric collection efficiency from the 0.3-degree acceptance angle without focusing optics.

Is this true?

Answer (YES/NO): NO